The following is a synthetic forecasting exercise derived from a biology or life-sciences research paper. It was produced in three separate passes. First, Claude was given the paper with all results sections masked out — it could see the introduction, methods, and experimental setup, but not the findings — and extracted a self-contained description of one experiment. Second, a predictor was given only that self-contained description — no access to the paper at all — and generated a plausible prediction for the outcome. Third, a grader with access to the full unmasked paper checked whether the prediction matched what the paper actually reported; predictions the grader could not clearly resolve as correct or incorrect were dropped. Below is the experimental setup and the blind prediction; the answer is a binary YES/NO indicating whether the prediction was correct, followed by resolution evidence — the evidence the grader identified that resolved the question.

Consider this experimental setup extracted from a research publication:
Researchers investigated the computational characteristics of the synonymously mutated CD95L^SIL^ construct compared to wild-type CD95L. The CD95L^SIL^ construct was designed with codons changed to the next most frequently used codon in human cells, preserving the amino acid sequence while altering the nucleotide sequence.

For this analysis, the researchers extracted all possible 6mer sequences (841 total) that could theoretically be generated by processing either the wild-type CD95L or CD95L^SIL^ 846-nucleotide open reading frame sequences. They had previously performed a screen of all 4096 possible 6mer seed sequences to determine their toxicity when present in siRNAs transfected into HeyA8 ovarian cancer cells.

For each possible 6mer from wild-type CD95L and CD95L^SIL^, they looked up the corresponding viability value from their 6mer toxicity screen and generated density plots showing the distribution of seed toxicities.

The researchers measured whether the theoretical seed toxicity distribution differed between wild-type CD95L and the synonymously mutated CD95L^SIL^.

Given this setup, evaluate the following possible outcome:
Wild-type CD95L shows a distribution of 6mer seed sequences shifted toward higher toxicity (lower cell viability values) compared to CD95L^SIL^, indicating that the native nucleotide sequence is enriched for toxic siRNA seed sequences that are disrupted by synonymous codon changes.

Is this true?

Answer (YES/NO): NO